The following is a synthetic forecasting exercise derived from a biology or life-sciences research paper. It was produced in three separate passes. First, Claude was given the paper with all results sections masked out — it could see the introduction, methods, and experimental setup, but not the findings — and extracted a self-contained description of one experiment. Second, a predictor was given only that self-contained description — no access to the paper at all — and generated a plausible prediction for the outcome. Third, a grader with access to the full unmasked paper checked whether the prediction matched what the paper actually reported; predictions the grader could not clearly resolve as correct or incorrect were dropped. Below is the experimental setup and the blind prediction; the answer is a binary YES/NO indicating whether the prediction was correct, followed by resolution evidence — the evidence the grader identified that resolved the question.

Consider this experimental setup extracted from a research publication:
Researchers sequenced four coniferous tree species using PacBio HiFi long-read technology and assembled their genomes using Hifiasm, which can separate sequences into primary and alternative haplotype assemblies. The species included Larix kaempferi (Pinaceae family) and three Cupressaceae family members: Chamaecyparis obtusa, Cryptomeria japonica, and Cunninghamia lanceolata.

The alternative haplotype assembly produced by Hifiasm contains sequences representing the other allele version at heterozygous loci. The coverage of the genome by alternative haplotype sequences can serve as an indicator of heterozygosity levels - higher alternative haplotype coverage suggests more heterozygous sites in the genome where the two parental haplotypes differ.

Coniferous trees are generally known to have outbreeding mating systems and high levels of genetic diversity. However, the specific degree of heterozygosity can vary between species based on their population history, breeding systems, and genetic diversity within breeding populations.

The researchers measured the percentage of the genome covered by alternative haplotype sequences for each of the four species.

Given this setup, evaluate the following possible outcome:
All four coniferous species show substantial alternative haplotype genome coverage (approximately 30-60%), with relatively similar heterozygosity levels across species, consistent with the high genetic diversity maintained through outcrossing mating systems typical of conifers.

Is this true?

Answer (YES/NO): NO